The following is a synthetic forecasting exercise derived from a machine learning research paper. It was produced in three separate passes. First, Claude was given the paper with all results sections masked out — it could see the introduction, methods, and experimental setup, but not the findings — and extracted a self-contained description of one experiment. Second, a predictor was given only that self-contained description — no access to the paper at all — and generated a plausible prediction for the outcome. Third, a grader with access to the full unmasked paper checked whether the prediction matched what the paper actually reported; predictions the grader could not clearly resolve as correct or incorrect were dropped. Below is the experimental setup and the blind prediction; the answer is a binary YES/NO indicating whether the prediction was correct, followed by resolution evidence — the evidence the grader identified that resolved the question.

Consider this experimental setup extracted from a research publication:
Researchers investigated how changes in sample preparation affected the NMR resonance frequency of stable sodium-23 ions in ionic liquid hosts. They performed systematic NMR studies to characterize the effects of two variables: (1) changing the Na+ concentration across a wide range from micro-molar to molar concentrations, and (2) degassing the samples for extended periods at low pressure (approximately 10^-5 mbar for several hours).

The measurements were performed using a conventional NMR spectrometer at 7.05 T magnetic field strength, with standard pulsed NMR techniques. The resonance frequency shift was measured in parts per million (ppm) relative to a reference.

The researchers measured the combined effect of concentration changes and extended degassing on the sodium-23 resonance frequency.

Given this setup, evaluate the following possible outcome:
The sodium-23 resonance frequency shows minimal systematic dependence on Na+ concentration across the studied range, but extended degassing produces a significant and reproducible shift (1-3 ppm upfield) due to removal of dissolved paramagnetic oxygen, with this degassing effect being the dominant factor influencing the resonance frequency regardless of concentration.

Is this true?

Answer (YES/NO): NO